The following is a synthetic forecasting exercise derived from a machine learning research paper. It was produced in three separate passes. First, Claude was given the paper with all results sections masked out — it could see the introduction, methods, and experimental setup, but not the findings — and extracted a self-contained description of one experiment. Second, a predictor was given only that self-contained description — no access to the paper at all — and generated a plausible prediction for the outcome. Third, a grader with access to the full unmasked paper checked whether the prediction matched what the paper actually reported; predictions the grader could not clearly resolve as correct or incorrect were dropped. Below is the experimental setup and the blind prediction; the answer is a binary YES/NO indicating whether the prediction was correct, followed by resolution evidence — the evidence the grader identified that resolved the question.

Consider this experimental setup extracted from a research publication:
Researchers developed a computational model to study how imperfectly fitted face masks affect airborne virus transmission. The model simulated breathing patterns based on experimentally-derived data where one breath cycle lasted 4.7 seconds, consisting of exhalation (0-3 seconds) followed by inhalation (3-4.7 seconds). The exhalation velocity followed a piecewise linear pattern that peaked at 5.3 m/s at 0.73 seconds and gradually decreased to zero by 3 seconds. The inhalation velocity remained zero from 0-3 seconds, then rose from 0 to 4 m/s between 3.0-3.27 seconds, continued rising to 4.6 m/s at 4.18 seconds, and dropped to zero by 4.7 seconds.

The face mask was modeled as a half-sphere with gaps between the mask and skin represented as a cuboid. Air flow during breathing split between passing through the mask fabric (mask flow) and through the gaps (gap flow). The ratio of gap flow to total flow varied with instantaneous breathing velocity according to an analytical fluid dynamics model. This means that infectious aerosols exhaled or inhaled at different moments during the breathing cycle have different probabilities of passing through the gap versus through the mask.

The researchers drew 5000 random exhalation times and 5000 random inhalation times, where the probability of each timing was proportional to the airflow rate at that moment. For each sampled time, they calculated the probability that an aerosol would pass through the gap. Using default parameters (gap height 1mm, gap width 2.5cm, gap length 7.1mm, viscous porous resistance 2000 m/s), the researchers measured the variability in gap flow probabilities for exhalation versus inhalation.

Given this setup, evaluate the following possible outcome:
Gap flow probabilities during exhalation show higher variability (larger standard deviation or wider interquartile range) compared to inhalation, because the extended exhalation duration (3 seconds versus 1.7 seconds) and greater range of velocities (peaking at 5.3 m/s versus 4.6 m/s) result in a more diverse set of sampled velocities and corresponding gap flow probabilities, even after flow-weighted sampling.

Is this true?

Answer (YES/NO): YES